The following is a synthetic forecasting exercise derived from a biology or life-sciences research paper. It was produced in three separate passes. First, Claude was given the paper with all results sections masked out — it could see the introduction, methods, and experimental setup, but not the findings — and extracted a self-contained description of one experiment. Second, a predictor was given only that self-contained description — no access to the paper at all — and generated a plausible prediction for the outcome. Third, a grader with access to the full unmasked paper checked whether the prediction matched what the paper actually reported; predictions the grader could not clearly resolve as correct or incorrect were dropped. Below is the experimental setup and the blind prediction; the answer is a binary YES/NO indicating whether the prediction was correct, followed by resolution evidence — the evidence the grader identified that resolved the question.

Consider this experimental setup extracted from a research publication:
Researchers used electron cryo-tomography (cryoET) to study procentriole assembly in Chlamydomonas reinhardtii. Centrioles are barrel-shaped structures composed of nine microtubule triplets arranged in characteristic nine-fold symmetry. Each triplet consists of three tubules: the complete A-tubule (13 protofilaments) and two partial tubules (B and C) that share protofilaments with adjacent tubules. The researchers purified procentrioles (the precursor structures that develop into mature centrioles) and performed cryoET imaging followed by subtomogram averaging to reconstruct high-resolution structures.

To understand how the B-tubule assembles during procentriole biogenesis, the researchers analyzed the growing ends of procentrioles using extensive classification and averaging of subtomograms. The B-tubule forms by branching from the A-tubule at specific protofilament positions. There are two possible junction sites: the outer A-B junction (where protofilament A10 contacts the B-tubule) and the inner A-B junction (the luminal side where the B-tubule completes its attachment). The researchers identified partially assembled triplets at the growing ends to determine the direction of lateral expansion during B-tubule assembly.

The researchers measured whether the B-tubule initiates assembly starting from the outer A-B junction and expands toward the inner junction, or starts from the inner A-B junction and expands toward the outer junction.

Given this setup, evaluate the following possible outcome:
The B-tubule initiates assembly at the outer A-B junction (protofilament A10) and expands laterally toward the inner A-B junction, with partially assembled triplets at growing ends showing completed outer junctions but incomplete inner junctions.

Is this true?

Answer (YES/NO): YES